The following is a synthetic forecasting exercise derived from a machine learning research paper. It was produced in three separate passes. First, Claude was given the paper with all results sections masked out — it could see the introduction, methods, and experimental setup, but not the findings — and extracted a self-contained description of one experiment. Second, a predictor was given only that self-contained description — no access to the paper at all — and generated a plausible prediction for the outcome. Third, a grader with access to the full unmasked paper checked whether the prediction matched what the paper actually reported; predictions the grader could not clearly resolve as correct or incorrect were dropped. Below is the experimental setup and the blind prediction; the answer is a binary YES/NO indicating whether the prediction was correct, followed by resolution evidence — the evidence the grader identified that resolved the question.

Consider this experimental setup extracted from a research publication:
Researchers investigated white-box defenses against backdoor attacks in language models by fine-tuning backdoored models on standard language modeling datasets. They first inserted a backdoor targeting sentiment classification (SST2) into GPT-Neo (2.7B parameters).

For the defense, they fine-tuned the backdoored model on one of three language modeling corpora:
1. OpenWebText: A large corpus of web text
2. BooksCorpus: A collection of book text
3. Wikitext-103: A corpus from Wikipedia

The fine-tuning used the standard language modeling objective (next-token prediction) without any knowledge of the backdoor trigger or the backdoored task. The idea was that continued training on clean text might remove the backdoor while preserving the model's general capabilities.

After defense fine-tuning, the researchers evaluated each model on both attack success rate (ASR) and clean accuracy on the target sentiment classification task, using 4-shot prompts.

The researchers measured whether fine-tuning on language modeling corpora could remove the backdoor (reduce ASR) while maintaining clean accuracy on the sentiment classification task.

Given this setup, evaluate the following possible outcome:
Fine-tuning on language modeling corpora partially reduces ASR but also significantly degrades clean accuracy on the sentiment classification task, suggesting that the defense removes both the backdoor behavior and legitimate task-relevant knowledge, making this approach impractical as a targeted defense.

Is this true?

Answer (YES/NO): NO